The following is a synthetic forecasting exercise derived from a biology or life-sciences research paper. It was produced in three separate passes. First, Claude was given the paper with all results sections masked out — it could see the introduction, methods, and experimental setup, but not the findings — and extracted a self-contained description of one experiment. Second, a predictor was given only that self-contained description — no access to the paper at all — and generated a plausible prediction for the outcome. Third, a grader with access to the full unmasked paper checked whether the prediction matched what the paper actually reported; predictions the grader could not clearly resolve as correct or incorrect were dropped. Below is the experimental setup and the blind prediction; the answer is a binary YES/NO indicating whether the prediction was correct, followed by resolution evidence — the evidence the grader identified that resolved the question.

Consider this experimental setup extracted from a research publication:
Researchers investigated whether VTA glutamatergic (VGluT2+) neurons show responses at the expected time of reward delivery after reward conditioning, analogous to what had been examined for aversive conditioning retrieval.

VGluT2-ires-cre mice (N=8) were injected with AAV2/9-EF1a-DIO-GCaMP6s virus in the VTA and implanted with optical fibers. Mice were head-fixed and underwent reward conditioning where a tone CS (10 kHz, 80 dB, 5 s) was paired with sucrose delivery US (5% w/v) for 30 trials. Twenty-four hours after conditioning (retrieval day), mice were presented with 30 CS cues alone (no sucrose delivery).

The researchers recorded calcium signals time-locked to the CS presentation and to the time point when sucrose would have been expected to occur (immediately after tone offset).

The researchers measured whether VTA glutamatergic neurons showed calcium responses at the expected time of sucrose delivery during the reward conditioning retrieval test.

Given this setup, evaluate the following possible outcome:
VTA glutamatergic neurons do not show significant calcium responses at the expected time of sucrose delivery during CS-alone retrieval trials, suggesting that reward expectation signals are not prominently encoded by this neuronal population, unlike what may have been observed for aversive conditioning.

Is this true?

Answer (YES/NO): YES